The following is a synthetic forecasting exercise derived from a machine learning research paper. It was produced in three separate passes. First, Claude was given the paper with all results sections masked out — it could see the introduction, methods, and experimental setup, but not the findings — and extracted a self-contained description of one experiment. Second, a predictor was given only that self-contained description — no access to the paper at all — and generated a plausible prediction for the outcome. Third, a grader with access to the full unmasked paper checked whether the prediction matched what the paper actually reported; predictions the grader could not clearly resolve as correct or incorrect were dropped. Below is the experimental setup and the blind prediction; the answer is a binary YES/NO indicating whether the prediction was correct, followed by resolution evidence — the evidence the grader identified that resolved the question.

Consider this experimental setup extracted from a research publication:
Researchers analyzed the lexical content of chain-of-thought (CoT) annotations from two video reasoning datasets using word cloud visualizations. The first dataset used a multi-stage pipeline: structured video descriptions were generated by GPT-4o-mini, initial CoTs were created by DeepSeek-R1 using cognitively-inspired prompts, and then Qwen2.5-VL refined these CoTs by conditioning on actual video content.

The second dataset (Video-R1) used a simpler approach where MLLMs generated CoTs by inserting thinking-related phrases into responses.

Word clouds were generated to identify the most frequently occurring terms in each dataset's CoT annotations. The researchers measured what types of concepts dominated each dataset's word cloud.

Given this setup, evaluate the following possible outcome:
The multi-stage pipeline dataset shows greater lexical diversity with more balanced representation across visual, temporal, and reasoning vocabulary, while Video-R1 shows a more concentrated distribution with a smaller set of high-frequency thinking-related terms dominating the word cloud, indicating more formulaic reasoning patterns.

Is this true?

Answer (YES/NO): NO